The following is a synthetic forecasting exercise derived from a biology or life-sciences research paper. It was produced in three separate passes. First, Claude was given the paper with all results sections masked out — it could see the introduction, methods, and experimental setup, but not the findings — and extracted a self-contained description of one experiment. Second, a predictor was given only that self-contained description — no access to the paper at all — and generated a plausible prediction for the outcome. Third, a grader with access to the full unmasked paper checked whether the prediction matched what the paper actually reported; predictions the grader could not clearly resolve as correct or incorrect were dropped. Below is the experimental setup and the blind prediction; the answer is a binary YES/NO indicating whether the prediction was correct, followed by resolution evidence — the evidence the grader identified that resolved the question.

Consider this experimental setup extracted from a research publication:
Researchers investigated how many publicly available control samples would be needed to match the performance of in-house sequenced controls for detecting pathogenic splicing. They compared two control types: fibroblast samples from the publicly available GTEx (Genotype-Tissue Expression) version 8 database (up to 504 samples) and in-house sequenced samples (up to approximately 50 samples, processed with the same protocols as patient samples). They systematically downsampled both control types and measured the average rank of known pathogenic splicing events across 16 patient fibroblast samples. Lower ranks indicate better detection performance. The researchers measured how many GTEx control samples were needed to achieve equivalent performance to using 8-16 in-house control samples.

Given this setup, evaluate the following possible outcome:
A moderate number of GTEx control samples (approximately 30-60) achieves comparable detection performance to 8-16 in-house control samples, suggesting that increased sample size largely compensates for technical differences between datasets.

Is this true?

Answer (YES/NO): NO